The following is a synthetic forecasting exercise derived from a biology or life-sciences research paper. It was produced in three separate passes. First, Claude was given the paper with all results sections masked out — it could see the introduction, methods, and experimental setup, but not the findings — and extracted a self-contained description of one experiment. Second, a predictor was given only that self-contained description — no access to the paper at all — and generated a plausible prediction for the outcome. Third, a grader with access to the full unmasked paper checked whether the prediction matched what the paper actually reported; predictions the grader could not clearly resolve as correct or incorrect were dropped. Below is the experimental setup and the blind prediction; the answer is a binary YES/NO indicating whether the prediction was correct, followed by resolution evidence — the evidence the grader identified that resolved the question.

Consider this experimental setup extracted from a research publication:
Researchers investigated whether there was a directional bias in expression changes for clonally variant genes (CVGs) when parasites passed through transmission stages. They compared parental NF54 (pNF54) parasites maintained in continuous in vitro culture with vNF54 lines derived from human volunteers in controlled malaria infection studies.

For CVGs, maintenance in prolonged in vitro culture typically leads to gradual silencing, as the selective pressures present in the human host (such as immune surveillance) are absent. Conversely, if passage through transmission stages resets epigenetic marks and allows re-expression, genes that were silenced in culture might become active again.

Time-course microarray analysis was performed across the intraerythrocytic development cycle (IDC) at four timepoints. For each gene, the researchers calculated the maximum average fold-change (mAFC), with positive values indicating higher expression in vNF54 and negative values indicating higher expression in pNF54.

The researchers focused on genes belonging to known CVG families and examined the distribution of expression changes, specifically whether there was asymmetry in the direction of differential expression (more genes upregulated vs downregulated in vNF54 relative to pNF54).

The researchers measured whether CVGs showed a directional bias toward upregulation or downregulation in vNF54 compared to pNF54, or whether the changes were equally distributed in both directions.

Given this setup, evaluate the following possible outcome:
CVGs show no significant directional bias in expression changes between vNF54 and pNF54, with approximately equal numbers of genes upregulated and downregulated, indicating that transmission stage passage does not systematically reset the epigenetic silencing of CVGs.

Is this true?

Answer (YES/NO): NO